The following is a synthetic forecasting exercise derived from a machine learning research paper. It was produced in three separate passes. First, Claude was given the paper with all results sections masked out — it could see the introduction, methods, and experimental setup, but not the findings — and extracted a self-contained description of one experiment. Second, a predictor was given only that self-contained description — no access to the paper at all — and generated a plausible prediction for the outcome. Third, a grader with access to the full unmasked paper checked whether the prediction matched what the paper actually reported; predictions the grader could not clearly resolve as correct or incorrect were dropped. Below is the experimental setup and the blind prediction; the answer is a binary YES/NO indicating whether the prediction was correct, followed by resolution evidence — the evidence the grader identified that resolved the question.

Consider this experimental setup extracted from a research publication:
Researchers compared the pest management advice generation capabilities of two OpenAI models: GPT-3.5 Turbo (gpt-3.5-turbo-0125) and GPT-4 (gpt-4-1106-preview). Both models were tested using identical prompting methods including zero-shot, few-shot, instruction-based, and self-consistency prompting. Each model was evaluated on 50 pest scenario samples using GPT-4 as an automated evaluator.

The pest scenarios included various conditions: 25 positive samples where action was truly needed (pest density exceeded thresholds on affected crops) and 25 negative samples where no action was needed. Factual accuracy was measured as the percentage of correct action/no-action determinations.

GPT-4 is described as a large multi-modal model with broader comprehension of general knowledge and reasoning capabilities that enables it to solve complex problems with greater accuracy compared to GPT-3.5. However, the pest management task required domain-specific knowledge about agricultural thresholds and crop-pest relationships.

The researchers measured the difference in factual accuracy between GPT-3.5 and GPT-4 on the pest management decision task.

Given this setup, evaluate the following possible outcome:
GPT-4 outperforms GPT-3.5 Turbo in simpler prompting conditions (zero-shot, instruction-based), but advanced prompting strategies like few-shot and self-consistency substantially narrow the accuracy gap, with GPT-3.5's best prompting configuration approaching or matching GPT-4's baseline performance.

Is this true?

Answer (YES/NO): NO